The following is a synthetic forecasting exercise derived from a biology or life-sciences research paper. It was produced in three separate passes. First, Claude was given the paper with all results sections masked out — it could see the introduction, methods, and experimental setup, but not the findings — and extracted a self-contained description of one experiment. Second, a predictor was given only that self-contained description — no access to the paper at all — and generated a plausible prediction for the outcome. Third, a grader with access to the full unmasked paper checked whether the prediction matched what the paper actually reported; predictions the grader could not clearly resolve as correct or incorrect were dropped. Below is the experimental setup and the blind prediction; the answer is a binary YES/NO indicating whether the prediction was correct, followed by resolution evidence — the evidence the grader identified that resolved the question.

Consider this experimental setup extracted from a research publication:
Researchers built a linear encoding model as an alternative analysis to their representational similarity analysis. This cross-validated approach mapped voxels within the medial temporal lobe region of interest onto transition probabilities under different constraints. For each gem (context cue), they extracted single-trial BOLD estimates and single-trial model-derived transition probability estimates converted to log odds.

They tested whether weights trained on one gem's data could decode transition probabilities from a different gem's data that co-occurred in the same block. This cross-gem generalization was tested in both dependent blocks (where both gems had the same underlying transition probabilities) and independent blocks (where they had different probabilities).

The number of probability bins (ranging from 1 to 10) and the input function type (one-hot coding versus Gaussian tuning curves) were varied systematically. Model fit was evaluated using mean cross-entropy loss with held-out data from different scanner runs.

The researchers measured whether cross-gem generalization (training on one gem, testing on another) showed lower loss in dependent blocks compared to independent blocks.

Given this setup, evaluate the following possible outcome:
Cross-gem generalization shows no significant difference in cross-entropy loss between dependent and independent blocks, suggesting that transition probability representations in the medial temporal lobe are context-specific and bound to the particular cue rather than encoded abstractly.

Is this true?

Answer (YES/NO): NO